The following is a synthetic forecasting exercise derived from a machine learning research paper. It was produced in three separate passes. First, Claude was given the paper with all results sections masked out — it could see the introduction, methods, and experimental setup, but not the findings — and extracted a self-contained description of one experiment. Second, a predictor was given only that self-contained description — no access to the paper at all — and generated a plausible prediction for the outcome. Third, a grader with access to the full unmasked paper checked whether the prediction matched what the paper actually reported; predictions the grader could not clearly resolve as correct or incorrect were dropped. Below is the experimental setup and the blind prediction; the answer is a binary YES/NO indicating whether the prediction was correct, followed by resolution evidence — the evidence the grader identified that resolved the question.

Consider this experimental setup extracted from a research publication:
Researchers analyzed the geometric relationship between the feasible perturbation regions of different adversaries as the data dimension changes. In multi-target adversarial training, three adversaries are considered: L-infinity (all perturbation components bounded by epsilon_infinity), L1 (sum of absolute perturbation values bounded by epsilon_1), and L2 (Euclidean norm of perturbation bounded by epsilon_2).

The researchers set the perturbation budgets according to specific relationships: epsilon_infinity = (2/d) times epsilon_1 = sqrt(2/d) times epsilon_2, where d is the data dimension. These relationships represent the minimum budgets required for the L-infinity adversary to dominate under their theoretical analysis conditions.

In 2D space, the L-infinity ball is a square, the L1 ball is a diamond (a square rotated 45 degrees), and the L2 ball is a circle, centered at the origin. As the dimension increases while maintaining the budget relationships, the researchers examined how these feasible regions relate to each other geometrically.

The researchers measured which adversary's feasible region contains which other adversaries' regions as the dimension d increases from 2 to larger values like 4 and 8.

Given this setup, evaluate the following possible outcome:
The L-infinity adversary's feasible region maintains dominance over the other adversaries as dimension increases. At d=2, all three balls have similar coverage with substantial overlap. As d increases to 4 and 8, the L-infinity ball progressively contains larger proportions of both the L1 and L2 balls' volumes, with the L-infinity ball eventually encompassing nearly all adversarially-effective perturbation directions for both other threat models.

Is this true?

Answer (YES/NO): NO